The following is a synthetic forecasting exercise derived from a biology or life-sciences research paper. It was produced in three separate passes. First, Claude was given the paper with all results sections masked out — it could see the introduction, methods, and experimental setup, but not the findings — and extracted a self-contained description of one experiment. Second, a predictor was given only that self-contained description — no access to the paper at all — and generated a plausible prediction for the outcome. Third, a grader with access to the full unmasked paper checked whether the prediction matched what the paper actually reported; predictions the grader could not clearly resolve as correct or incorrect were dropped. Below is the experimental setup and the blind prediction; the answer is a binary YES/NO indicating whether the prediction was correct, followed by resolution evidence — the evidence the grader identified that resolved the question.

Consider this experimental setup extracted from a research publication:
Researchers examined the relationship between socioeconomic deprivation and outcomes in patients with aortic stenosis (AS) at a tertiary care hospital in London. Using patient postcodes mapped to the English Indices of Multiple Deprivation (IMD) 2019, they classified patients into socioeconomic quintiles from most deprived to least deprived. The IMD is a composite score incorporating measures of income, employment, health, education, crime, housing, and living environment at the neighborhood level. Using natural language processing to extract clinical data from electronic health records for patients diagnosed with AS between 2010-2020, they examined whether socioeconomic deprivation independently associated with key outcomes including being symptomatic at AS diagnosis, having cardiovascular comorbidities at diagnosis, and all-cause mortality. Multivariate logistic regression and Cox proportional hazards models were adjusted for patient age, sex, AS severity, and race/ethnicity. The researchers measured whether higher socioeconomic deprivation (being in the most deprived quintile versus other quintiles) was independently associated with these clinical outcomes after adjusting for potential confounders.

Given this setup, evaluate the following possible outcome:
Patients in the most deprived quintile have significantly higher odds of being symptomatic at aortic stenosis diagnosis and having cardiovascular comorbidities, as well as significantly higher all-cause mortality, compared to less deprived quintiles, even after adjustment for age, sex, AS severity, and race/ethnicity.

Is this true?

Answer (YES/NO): YES